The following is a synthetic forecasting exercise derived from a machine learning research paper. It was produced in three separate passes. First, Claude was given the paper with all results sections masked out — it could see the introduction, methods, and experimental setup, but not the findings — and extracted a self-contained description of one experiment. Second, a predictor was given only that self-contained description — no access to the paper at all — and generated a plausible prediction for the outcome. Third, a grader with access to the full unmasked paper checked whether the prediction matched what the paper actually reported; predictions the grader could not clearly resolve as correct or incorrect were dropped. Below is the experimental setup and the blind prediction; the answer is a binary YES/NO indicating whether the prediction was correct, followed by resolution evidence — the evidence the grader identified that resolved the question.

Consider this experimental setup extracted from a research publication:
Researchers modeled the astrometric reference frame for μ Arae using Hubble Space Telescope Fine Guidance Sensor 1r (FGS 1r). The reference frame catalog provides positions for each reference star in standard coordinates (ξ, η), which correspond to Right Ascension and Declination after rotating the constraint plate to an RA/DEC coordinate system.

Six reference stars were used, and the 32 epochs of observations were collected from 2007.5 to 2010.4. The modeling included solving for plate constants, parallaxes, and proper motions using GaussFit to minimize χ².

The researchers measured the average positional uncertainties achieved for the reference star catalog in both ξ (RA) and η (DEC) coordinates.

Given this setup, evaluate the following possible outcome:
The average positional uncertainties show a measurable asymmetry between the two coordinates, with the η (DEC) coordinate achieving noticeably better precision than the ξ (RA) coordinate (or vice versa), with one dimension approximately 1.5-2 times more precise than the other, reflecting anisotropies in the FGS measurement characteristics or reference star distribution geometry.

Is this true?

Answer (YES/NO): NO